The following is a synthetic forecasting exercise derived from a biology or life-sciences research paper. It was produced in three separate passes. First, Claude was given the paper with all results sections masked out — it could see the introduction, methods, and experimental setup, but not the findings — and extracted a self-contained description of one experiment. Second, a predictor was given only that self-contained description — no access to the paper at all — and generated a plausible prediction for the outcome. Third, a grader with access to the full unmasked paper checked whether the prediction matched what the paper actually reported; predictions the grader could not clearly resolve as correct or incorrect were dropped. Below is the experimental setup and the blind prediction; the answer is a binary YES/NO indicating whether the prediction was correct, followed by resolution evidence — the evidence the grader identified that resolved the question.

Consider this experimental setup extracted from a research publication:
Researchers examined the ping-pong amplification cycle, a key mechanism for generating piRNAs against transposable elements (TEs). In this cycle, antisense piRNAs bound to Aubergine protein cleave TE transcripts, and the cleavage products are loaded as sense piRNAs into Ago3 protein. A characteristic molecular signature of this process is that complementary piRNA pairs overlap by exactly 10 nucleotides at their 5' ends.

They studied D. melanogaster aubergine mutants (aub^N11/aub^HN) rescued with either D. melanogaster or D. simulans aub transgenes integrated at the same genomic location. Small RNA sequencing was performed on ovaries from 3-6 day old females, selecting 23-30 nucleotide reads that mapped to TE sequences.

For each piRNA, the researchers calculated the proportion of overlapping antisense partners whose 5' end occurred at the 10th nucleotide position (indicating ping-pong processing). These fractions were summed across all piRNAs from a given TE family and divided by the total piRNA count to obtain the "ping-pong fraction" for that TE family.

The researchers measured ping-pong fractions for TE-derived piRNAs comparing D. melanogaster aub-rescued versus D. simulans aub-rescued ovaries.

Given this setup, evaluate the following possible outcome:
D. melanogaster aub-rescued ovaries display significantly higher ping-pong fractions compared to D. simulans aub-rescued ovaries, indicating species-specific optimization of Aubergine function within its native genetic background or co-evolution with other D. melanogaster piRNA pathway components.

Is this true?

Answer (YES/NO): YES